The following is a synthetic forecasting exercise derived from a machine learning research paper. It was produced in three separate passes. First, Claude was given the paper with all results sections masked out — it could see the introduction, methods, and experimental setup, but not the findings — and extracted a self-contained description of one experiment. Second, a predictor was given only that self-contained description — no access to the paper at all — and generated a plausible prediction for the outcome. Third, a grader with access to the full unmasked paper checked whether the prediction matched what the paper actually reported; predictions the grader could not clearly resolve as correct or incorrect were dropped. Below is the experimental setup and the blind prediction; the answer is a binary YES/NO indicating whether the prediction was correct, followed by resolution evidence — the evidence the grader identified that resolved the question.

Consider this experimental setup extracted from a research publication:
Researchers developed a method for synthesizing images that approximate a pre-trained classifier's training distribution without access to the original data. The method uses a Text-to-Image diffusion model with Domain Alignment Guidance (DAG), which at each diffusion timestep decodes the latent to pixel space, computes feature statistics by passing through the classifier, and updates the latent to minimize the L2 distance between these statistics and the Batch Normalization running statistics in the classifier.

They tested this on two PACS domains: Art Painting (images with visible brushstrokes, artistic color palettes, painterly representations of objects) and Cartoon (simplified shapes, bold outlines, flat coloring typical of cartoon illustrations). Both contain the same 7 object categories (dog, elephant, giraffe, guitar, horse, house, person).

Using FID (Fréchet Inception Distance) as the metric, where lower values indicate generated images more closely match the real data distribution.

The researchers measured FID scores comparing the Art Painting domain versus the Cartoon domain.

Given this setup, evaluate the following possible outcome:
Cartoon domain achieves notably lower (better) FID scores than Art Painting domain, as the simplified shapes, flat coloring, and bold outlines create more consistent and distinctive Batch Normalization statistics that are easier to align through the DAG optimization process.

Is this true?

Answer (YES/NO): YES